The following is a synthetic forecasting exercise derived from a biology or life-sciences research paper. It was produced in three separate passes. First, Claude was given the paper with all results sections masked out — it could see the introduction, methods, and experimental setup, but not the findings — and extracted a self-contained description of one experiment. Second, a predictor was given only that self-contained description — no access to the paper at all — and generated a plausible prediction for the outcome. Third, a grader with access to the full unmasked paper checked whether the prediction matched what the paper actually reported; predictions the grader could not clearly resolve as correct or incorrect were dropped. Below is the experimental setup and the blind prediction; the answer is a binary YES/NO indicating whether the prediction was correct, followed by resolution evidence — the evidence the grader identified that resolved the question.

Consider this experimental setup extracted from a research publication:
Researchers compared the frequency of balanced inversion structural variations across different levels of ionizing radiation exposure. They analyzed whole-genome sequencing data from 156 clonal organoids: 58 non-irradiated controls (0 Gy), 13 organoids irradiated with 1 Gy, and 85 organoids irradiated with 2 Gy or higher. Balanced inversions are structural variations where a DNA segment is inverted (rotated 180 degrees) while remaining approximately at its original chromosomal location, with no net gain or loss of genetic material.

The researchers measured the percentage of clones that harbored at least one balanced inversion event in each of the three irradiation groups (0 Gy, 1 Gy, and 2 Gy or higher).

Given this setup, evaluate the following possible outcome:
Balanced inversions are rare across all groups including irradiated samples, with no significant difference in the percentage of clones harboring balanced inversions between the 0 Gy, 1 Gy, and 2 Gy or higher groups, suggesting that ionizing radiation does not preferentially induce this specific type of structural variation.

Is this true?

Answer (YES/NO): NO